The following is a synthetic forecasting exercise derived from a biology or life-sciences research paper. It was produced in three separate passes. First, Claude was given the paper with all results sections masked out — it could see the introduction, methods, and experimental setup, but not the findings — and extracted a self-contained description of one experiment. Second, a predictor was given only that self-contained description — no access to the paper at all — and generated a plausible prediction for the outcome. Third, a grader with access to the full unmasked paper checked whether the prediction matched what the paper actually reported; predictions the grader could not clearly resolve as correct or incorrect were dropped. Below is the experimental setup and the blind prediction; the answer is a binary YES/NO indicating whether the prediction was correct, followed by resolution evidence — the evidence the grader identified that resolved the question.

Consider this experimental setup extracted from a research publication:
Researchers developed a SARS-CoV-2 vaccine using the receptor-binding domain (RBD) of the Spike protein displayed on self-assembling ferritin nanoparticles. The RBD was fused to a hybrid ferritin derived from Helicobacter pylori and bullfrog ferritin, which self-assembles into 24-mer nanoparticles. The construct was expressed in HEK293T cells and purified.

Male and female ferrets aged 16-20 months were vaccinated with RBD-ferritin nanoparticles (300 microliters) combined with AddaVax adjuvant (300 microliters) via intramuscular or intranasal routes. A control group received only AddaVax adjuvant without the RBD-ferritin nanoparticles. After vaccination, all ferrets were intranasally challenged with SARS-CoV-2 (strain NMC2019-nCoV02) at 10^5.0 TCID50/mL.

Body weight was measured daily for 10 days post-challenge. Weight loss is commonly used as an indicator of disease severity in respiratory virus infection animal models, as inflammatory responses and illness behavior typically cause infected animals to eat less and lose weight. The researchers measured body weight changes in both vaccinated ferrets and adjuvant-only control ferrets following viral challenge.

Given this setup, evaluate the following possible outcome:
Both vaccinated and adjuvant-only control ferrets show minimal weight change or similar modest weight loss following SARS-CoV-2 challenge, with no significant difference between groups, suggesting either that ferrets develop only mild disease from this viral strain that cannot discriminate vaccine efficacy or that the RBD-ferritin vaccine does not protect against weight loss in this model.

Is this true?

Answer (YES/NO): NO